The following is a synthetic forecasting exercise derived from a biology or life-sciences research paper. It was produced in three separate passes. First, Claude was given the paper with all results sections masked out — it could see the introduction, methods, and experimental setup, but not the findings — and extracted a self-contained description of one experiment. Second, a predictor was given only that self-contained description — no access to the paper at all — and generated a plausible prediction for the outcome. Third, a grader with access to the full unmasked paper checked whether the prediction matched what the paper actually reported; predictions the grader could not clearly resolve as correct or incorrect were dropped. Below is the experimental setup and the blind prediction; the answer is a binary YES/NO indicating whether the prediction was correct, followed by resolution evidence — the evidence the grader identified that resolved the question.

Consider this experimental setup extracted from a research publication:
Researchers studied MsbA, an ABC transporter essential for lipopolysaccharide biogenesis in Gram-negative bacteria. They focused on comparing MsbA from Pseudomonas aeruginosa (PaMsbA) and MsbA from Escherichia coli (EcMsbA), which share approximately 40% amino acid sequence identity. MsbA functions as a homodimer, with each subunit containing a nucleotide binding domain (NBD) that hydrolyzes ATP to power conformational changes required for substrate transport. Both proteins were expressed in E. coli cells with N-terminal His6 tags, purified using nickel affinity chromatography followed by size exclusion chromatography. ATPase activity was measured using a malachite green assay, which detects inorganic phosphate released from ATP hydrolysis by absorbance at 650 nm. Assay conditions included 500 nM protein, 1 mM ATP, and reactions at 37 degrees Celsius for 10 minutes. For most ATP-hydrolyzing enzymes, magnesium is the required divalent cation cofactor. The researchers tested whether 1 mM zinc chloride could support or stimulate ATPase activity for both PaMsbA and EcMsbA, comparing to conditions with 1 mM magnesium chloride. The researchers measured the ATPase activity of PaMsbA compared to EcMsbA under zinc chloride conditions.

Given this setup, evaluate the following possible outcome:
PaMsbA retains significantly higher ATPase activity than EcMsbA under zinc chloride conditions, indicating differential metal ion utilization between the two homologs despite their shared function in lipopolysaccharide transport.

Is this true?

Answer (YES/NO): YES